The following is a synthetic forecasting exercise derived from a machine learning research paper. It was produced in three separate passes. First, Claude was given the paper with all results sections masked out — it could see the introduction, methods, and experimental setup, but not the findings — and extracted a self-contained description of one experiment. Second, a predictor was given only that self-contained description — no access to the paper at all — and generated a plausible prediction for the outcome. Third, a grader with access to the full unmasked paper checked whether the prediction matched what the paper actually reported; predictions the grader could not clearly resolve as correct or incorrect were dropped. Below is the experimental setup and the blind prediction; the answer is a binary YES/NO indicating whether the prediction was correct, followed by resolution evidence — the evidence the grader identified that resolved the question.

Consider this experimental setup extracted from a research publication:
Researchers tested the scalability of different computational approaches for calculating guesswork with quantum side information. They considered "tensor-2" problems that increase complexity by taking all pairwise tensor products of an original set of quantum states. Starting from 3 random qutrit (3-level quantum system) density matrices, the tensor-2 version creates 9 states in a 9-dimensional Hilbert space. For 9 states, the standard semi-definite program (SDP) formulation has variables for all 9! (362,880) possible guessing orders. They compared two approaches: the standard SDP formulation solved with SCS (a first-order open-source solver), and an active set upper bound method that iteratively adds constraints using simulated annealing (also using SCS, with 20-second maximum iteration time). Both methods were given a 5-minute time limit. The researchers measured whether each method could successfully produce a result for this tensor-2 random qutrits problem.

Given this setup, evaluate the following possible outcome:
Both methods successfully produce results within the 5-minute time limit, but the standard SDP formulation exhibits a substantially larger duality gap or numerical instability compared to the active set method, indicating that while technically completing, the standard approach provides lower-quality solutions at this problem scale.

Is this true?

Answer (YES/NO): NO